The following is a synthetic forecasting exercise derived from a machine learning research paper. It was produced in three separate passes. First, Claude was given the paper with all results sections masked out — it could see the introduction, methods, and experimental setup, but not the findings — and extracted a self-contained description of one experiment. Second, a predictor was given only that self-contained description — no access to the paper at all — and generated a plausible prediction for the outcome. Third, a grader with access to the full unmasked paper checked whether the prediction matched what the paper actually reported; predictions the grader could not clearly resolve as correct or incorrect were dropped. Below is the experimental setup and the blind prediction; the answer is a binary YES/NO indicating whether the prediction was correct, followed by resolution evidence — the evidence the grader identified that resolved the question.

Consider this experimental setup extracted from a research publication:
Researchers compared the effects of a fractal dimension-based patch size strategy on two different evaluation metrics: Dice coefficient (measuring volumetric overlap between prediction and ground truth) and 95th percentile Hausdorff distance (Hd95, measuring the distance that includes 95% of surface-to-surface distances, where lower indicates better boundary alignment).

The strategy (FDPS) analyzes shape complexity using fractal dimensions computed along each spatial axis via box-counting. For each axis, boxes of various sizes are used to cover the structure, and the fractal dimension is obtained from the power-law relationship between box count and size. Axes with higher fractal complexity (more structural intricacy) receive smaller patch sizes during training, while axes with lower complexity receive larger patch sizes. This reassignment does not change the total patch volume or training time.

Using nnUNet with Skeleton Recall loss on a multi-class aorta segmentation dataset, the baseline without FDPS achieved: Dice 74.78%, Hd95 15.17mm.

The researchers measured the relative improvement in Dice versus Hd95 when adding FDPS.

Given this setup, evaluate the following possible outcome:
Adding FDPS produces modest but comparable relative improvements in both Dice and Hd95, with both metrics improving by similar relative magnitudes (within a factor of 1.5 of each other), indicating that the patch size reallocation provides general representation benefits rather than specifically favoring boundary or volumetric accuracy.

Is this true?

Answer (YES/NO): NO